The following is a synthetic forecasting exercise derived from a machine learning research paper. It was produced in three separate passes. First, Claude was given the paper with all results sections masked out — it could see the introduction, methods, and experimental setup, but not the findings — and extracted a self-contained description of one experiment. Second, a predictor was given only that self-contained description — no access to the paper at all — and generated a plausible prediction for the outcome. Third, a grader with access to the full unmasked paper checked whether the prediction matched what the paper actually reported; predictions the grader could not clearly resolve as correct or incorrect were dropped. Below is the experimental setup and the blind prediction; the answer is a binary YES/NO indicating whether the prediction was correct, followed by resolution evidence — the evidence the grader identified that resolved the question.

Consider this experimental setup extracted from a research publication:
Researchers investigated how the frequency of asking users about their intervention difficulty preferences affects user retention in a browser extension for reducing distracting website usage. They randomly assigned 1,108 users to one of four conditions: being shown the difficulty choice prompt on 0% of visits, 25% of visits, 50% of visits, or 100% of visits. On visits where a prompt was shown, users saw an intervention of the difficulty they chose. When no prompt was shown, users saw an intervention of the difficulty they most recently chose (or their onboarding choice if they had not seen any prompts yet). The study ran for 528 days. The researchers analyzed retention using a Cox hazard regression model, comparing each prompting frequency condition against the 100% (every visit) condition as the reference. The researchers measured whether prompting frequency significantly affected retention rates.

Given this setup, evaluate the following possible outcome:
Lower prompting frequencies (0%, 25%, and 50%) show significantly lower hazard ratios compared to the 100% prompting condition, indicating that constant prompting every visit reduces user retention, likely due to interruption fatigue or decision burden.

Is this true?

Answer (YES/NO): NO